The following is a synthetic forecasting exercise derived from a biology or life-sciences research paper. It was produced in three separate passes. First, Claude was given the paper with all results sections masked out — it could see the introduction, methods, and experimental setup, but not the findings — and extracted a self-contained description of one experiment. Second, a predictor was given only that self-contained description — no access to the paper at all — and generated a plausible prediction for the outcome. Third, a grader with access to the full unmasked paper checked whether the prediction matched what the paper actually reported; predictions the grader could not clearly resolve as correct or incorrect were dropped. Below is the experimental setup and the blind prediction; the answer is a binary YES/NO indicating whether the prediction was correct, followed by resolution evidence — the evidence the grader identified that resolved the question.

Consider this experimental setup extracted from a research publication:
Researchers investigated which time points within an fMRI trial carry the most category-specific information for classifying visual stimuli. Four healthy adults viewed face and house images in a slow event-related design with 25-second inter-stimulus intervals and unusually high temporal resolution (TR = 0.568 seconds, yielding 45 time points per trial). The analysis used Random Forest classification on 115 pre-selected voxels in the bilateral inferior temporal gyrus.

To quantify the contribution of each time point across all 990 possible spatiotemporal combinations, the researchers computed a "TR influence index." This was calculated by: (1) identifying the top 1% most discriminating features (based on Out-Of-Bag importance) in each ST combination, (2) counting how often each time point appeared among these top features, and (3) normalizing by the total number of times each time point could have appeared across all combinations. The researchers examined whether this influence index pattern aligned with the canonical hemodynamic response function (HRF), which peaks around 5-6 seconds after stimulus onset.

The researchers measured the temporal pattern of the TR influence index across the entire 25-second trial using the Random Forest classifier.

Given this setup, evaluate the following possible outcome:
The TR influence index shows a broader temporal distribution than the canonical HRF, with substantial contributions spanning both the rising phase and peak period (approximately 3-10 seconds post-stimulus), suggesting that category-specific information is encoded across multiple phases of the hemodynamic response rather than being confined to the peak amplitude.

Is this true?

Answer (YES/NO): NO